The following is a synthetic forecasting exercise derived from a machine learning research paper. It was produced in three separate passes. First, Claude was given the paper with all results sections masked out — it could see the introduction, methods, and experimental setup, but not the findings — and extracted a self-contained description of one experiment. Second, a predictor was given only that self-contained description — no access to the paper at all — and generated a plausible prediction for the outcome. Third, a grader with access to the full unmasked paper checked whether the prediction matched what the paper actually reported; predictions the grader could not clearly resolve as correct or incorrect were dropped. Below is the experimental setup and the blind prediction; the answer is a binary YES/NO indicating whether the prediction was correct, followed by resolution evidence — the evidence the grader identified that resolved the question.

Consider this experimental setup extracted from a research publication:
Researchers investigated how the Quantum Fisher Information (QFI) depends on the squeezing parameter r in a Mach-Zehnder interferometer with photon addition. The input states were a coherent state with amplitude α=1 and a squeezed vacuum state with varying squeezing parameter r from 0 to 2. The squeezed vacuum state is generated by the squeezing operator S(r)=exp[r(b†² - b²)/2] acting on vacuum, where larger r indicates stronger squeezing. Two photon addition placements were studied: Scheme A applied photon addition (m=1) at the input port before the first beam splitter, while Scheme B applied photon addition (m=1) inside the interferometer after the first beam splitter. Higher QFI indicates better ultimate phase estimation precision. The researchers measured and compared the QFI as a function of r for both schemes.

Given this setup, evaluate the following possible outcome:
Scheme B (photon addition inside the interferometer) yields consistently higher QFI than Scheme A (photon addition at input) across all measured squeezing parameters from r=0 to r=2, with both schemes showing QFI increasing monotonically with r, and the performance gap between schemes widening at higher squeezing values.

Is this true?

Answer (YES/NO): NO